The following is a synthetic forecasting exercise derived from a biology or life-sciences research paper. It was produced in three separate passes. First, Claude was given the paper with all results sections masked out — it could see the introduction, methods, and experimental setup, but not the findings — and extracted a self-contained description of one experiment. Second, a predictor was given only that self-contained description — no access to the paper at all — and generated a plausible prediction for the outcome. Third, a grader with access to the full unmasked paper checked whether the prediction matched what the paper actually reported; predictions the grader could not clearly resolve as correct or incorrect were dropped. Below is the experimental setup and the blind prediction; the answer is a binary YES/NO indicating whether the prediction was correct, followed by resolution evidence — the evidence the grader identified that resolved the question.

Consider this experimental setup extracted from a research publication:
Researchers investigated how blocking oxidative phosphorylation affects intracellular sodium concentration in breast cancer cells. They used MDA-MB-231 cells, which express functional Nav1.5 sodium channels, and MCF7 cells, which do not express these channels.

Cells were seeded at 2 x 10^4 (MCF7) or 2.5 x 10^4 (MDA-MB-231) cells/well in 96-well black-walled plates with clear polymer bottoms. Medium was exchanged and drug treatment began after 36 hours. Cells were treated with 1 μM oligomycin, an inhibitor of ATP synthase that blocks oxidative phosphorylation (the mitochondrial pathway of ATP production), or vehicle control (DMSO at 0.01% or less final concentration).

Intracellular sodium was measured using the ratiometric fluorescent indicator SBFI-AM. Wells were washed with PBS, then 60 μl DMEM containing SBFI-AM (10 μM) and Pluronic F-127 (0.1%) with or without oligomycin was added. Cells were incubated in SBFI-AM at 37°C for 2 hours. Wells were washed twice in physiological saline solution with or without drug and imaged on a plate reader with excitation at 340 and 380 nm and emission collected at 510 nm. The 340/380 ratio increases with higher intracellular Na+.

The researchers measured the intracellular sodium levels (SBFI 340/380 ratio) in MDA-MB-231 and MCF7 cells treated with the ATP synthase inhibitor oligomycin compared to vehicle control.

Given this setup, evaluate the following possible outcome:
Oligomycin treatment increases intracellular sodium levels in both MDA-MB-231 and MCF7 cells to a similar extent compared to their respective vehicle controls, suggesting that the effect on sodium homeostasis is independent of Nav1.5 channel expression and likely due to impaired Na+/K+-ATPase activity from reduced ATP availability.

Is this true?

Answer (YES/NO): NO